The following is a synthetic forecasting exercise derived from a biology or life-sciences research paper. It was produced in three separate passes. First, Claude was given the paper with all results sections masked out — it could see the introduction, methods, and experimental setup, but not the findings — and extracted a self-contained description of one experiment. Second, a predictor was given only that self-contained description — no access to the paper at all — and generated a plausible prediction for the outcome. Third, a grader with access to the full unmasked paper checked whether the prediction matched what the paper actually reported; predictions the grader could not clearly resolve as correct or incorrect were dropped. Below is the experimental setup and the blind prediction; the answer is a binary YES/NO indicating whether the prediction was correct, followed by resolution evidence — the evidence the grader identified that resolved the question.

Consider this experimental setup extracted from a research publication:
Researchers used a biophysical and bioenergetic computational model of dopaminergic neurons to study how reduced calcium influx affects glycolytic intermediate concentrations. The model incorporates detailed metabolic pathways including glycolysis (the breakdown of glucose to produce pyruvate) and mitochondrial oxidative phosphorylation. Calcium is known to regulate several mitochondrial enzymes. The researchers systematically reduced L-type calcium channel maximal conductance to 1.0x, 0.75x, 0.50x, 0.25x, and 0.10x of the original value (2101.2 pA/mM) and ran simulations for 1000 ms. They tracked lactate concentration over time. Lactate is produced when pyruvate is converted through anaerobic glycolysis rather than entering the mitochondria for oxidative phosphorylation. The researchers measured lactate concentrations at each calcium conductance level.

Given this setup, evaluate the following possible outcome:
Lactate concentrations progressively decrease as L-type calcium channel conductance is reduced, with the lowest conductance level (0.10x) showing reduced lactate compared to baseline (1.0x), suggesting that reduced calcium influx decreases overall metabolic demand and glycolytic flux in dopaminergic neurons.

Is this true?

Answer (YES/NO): NO